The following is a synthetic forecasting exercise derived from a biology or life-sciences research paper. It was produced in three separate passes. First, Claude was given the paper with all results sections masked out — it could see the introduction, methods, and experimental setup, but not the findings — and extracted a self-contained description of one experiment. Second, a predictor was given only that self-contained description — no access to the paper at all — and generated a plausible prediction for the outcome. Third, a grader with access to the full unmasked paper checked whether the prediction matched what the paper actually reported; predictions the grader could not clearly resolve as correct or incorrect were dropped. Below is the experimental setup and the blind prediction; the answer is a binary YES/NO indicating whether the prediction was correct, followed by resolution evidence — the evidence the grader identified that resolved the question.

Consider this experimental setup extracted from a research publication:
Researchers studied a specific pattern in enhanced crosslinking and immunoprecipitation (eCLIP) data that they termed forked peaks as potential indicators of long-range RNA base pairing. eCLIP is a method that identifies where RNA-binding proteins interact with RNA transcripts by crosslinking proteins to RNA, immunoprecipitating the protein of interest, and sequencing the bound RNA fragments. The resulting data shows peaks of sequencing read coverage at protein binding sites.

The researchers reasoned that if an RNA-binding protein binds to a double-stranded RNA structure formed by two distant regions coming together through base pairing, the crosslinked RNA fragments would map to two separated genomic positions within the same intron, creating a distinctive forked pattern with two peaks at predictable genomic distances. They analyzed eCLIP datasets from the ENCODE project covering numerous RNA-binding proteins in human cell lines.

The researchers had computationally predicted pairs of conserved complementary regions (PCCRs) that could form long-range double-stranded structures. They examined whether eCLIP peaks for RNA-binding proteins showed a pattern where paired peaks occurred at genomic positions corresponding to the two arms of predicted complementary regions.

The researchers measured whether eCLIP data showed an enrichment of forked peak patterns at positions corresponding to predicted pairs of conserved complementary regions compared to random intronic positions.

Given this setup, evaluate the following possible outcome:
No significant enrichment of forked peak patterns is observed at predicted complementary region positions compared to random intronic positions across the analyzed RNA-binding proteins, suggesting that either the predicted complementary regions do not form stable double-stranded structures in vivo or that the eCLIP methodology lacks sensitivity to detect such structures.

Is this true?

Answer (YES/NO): NO